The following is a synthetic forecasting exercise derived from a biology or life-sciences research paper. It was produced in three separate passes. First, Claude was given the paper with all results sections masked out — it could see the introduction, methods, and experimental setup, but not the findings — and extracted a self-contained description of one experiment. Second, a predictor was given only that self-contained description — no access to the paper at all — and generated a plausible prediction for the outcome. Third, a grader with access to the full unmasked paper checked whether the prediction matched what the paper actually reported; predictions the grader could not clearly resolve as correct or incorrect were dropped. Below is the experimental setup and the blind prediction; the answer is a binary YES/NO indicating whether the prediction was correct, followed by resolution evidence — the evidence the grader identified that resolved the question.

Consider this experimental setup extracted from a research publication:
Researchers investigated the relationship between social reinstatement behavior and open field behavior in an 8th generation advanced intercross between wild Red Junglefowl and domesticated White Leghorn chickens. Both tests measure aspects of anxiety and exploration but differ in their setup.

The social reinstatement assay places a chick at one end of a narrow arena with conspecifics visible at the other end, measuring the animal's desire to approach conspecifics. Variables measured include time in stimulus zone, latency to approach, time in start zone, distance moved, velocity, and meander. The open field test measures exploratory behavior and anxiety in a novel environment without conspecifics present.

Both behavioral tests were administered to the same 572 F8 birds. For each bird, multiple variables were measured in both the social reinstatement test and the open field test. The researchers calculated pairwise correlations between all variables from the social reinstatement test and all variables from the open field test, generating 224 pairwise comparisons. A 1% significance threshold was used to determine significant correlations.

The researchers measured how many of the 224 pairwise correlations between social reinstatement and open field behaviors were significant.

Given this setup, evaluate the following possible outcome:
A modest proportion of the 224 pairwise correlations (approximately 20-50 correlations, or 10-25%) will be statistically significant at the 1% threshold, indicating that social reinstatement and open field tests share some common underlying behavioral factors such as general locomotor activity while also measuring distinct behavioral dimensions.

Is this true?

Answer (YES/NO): NO